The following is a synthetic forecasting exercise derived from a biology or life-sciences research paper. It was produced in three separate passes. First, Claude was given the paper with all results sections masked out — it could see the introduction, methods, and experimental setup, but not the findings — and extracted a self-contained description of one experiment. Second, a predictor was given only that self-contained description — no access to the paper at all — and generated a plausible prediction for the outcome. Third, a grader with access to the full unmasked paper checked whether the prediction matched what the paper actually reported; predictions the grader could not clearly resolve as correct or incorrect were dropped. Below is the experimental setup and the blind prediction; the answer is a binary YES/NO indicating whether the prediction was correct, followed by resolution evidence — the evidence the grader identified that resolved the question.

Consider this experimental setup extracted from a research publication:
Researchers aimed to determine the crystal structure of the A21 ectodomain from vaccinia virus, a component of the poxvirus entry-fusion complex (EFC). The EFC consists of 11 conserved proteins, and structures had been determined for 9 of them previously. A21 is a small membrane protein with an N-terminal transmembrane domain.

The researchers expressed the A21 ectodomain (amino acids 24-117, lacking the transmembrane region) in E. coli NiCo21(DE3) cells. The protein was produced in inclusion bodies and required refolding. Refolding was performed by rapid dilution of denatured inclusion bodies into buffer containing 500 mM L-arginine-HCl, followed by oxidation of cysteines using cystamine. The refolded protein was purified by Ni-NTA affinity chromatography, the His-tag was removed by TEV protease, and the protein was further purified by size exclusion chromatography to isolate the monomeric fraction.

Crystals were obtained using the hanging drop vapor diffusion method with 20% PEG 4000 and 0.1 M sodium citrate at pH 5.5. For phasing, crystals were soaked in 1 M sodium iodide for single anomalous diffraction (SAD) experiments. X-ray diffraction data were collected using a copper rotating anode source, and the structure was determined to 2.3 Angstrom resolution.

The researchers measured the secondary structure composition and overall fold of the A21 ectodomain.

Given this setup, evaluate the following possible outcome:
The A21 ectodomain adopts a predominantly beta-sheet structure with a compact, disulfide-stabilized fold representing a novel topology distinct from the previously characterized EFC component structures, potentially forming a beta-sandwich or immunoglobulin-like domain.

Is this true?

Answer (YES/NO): NO